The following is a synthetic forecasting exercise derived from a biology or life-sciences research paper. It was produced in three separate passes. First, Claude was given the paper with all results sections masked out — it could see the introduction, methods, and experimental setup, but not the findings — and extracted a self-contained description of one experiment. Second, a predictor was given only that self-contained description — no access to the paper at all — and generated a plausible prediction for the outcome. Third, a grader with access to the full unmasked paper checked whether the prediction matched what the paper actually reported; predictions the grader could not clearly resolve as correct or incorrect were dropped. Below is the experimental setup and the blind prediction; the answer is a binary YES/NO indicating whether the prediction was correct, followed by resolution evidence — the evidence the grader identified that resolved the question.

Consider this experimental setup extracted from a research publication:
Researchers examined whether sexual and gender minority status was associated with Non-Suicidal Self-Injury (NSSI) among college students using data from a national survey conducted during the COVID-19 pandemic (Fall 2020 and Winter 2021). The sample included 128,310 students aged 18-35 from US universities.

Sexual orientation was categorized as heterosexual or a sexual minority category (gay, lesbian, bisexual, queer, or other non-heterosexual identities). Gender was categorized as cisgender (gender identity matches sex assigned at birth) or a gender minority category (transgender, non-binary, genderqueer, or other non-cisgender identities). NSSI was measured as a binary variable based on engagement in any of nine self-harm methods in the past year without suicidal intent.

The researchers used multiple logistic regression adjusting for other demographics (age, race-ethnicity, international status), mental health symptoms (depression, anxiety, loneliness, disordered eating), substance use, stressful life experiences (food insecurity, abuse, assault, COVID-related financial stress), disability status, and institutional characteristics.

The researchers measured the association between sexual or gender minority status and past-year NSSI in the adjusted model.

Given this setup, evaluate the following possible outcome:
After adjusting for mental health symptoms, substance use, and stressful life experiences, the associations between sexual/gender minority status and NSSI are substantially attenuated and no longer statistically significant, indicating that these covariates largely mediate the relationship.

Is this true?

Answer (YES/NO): NO